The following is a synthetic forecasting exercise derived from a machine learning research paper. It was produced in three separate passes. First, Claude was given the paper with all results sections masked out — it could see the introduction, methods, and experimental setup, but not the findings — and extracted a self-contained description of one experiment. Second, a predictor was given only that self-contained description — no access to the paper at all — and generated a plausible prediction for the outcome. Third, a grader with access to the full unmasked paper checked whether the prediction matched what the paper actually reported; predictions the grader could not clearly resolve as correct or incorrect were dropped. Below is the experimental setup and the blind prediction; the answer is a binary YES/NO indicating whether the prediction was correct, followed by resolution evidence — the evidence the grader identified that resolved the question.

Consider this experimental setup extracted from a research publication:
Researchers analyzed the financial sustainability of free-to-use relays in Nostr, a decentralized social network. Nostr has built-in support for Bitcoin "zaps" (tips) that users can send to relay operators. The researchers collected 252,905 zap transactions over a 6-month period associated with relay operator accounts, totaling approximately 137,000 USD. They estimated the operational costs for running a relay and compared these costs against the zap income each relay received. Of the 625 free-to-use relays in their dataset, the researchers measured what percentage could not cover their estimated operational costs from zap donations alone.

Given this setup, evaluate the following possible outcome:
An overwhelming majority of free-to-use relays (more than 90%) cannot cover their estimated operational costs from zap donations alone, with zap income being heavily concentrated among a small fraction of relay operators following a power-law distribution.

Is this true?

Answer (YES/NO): YES